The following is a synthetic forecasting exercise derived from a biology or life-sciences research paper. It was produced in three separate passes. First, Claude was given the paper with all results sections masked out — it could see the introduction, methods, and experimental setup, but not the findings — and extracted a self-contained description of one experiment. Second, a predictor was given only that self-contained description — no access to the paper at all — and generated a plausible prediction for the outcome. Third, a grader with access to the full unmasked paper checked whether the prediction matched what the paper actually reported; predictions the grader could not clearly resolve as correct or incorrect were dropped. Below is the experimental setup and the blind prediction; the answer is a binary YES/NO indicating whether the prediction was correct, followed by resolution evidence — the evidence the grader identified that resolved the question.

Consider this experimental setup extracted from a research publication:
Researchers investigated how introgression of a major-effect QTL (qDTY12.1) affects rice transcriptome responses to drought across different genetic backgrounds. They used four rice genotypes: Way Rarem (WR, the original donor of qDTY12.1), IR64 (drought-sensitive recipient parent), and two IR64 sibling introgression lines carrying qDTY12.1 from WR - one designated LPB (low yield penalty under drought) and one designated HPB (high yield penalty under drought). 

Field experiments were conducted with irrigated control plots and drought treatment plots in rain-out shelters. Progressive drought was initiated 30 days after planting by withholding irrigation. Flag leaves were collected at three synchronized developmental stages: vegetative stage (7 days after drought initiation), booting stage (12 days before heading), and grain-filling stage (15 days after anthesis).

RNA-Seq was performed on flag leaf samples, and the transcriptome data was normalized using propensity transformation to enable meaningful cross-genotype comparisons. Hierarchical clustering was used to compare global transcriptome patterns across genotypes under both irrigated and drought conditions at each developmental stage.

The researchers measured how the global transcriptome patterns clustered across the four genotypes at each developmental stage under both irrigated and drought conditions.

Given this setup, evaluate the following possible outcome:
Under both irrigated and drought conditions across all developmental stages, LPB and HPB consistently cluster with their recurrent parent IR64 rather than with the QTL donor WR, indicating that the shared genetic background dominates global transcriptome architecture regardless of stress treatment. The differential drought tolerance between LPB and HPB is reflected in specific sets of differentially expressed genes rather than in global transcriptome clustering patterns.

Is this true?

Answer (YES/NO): NO